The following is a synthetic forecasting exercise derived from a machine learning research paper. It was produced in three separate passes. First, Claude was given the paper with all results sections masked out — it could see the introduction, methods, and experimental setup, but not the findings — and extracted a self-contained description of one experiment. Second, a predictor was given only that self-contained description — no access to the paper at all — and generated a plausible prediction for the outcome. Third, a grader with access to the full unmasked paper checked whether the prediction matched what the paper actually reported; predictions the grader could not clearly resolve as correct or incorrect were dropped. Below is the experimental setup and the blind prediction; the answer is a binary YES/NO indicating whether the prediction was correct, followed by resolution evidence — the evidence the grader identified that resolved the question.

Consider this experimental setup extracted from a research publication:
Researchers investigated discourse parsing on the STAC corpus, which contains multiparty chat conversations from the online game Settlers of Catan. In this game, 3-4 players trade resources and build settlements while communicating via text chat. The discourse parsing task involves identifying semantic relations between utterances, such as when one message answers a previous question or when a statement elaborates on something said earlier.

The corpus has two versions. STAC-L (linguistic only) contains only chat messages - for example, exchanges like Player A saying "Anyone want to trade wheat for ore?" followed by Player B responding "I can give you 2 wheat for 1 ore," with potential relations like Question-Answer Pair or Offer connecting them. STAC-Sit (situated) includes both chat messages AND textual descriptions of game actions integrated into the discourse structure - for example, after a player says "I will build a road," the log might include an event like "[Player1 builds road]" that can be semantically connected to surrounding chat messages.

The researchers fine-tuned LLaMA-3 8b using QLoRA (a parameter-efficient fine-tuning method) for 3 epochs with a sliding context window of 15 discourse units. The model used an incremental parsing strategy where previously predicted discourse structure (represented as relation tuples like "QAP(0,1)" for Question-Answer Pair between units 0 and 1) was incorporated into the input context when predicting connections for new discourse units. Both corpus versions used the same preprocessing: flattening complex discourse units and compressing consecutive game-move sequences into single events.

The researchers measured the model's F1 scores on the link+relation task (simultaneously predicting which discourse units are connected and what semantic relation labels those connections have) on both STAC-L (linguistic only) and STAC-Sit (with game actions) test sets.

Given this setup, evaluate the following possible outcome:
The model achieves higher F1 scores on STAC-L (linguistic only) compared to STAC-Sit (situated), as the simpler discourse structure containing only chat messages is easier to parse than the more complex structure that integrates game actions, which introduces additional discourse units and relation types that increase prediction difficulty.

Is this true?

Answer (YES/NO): NO